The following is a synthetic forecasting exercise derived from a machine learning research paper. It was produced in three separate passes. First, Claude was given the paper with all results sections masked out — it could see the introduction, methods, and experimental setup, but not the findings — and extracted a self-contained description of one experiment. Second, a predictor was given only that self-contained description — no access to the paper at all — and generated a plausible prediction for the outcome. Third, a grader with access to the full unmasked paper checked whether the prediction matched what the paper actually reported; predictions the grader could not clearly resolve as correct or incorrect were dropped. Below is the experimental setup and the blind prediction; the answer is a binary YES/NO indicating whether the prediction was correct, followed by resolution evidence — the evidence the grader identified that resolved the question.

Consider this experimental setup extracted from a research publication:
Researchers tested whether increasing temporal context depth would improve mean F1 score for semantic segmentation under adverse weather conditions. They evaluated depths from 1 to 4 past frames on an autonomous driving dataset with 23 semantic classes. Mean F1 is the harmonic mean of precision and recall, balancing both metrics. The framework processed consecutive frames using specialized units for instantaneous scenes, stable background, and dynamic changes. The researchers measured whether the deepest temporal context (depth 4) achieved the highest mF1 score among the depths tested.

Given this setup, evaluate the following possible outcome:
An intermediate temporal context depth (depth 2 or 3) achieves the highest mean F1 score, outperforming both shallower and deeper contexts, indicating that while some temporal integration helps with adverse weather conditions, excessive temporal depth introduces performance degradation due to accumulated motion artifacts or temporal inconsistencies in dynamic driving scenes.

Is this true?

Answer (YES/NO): YES